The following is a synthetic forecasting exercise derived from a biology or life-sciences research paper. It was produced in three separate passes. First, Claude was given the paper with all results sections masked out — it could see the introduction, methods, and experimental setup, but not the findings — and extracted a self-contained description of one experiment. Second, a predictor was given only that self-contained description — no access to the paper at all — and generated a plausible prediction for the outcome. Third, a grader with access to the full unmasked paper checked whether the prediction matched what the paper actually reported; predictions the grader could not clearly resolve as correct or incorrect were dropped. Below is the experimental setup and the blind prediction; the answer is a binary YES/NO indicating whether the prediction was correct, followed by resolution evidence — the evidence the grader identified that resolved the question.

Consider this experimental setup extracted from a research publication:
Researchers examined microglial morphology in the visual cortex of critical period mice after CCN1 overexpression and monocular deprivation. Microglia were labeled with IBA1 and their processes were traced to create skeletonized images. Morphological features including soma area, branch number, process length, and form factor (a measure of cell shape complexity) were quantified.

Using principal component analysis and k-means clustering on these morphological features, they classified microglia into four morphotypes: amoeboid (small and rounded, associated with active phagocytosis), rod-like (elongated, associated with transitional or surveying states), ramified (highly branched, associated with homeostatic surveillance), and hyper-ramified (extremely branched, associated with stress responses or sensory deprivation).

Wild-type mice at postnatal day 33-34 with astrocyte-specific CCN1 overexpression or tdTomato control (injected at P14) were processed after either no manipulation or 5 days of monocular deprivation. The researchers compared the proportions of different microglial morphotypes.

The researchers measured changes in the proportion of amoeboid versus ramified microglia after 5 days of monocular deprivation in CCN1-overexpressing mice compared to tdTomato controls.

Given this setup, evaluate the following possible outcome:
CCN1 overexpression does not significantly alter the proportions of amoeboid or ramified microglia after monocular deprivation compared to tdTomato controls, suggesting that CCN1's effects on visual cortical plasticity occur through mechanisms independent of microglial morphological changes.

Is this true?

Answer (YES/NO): NO